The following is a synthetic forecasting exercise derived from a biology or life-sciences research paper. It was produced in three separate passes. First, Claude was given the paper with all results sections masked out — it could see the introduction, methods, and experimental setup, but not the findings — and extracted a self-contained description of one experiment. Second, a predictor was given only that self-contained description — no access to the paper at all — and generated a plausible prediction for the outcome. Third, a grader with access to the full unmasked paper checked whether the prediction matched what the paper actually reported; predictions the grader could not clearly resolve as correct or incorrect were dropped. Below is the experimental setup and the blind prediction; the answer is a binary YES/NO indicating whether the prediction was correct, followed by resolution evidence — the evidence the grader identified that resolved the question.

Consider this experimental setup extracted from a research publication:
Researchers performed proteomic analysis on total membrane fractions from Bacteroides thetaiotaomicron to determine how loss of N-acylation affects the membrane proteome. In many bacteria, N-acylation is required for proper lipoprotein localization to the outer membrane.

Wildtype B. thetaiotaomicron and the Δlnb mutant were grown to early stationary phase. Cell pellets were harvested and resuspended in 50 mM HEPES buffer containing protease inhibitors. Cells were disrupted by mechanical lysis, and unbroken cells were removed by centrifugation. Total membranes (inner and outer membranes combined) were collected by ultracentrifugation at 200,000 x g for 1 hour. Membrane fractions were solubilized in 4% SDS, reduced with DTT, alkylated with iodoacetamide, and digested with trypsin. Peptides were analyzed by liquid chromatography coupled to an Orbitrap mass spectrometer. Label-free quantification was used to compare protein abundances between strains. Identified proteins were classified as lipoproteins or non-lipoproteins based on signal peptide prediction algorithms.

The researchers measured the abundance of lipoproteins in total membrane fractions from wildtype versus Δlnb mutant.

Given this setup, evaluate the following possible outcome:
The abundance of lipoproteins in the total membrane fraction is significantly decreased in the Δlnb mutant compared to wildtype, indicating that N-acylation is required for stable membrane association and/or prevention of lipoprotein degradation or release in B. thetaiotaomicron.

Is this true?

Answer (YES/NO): YES